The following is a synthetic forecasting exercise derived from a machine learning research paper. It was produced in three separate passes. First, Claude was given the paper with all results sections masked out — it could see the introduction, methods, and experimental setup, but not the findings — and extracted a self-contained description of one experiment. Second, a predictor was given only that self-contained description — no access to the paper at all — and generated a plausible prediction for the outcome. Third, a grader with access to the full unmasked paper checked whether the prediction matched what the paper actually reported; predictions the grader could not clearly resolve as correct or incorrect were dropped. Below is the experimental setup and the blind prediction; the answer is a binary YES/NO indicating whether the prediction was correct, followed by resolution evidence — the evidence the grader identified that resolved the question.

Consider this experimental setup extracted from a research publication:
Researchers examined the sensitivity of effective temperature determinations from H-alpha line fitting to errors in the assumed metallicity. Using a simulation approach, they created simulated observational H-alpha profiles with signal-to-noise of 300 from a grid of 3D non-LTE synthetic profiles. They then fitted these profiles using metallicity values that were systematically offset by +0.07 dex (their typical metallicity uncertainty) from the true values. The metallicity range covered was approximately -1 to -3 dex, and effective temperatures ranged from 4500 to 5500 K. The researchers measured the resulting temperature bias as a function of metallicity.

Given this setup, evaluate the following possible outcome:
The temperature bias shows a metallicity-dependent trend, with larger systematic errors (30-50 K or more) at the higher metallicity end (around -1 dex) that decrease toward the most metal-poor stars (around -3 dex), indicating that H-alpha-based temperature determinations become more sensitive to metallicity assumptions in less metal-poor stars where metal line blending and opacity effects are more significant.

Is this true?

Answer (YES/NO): NO